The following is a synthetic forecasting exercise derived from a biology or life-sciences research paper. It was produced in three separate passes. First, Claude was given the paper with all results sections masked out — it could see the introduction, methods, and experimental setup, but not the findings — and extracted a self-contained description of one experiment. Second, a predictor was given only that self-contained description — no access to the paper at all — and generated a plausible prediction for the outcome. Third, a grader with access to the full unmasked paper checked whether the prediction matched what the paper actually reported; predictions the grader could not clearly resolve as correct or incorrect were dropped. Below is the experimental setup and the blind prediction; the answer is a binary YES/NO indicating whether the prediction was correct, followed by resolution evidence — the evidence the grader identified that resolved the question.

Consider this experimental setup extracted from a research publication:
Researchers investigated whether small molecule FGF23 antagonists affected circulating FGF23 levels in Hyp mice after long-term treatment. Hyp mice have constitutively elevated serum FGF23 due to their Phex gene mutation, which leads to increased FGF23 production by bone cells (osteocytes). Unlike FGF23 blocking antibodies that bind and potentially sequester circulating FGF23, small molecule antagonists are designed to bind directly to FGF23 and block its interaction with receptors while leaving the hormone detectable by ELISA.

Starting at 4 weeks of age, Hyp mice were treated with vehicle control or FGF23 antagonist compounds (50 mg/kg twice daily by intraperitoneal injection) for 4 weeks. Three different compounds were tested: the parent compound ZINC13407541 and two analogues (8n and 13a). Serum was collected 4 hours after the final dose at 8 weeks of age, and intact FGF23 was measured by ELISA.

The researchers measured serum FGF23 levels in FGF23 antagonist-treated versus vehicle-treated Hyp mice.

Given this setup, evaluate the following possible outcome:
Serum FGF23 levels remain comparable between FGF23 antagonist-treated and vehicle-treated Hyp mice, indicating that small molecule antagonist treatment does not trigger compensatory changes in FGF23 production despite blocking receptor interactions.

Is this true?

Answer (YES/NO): NO